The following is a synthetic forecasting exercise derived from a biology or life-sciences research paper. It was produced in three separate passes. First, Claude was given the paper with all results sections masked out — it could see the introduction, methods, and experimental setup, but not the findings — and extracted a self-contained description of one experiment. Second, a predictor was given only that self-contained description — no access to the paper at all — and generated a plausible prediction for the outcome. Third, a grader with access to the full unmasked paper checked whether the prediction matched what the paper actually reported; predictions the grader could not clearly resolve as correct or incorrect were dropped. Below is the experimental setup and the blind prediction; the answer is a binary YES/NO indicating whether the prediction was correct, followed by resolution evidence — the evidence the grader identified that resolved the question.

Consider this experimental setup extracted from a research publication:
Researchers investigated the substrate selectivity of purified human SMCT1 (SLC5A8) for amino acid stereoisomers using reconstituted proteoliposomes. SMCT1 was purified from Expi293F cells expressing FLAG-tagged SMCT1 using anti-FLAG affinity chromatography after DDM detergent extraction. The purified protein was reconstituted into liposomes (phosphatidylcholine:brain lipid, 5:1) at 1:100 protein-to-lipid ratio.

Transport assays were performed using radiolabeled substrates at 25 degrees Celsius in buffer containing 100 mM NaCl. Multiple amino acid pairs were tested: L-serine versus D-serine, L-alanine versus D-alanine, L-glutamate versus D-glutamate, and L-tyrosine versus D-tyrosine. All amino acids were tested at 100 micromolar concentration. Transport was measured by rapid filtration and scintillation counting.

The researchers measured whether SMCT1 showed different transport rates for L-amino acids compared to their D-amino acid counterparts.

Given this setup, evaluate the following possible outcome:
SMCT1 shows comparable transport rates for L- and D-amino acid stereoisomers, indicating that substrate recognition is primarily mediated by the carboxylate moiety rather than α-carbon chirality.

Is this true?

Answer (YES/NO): NO